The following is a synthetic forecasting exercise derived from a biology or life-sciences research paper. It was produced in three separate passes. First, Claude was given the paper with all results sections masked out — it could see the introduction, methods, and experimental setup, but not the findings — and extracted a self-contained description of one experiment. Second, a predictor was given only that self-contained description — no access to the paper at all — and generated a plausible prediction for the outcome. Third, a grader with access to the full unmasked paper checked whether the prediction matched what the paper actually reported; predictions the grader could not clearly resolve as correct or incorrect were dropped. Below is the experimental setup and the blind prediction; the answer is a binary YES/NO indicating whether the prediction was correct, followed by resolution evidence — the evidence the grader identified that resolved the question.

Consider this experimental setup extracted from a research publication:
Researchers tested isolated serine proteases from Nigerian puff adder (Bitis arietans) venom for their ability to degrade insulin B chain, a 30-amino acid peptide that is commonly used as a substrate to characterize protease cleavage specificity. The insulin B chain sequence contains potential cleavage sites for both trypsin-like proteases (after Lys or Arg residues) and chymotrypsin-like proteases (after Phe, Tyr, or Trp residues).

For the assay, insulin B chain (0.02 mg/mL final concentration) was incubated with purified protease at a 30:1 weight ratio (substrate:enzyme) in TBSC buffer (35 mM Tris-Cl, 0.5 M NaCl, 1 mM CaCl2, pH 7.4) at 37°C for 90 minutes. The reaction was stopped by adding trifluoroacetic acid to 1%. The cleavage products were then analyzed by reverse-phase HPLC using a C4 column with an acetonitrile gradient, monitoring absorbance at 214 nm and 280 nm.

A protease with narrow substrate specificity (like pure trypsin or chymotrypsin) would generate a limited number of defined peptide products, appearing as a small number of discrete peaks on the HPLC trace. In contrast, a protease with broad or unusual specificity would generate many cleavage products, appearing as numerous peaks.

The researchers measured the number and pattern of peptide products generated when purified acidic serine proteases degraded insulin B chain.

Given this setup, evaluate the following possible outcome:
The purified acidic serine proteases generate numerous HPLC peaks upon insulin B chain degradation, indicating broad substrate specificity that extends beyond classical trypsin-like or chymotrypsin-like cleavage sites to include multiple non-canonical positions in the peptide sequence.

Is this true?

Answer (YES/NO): NO